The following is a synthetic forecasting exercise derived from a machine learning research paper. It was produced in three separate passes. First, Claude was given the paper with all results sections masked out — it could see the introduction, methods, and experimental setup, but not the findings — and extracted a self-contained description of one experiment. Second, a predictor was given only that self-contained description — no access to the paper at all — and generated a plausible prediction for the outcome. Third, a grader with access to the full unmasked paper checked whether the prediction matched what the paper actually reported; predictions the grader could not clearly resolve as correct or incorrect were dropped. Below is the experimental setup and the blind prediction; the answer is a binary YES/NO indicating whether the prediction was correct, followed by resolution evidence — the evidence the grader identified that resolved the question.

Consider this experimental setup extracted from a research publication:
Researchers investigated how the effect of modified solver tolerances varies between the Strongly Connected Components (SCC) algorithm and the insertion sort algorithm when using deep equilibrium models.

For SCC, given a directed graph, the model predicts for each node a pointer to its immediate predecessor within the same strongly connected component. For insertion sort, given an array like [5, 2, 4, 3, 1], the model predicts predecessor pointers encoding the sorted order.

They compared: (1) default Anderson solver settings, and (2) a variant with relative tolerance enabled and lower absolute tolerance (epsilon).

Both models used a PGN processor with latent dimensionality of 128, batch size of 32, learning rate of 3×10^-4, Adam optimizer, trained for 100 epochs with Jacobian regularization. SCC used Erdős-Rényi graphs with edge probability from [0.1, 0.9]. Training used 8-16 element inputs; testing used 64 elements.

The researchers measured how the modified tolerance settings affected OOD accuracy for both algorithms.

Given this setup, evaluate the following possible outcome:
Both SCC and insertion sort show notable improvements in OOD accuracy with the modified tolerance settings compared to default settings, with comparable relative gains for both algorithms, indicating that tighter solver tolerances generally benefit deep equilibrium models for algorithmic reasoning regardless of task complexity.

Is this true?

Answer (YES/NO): NO